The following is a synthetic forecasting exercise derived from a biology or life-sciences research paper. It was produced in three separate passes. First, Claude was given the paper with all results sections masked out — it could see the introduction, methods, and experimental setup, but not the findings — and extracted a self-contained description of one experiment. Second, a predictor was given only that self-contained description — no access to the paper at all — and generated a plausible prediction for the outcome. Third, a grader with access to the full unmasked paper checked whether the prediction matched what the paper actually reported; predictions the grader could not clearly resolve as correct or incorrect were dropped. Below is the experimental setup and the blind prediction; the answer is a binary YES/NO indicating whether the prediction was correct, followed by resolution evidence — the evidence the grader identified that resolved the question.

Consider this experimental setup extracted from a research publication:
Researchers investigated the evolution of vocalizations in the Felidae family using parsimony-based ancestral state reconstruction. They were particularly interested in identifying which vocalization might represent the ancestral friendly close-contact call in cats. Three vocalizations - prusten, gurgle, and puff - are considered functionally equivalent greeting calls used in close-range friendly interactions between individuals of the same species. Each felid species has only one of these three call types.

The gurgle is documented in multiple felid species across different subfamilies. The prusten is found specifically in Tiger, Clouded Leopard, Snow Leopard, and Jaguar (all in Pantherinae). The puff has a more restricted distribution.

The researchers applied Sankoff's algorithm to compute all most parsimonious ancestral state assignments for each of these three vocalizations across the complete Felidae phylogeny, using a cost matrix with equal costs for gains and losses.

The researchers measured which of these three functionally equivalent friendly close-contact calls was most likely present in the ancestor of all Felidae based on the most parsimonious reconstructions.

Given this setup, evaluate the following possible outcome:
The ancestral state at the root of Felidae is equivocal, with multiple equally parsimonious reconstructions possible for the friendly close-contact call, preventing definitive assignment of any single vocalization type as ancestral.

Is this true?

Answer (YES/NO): NO